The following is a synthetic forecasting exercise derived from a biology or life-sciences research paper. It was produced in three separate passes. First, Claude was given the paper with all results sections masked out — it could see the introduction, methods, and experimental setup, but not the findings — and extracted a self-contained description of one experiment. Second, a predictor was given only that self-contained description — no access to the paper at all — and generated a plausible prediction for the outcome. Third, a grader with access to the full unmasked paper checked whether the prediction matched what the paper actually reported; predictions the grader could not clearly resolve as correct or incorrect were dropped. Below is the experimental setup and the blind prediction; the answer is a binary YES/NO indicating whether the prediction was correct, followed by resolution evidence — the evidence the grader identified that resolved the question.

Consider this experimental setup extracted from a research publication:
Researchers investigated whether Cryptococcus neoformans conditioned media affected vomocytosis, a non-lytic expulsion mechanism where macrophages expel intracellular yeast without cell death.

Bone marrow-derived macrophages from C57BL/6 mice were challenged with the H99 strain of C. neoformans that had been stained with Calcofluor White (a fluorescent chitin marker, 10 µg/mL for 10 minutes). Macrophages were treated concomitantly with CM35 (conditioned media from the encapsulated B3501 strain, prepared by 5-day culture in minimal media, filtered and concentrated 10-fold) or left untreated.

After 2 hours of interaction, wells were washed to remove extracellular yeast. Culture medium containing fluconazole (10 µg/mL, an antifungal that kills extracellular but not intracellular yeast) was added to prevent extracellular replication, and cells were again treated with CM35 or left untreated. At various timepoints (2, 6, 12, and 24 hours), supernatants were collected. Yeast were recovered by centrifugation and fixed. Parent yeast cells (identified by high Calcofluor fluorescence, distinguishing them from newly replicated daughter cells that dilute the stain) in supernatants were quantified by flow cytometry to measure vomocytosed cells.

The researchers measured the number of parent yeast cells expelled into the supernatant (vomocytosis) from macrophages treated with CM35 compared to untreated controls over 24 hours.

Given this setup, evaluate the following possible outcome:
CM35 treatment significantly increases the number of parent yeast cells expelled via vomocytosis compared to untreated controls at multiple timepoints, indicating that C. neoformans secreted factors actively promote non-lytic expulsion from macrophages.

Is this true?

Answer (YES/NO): YES